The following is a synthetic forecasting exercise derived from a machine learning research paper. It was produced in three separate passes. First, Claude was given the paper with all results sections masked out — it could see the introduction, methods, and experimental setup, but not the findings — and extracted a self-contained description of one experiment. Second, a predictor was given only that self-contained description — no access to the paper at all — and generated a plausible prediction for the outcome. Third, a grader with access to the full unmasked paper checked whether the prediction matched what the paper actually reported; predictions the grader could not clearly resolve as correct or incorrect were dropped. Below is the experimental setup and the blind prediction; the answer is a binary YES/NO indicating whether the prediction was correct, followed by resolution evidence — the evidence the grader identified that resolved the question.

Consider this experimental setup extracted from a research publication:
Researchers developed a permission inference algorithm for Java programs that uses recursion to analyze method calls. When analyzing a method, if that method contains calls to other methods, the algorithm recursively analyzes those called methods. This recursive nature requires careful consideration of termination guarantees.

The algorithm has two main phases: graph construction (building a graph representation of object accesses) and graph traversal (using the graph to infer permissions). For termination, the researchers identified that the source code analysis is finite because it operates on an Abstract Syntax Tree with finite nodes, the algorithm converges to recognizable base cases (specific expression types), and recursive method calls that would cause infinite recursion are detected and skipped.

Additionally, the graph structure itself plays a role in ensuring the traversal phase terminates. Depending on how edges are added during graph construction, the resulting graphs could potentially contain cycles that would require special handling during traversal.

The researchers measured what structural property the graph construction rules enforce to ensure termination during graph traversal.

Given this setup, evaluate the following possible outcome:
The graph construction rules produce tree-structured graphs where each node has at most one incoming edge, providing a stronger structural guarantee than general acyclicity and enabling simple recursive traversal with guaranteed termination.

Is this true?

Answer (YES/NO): NO